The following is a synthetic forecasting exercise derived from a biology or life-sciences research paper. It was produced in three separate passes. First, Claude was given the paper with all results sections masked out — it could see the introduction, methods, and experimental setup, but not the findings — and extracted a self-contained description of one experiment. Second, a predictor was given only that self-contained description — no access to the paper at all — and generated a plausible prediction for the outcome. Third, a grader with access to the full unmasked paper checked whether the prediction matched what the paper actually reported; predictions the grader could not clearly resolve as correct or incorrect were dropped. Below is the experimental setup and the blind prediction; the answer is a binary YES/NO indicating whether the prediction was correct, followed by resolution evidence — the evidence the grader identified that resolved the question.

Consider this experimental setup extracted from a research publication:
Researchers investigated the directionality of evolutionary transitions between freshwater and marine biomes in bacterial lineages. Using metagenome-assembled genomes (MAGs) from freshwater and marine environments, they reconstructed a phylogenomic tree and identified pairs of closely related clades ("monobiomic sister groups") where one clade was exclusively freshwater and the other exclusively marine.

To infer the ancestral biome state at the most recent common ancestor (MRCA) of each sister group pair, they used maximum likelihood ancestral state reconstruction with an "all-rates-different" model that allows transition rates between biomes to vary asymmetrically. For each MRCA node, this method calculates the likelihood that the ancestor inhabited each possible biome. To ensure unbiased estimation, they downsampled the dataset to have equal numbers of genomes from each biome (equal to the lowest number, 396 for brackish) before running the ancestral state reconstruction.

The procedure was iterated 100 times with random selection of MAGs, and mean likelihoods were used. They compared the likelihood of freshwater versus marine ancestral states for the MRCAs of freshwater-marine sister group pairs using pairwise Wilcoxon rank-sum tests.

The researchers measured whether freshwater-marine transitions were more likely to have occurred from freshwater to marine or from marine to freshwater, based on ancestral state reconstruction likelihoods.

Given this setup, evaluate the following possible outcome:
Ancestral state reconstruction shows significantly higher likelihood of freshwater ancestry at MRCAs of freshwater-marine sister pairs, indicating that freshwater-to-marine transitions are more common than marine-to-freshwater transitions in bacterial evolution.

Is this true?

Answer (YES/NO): NO